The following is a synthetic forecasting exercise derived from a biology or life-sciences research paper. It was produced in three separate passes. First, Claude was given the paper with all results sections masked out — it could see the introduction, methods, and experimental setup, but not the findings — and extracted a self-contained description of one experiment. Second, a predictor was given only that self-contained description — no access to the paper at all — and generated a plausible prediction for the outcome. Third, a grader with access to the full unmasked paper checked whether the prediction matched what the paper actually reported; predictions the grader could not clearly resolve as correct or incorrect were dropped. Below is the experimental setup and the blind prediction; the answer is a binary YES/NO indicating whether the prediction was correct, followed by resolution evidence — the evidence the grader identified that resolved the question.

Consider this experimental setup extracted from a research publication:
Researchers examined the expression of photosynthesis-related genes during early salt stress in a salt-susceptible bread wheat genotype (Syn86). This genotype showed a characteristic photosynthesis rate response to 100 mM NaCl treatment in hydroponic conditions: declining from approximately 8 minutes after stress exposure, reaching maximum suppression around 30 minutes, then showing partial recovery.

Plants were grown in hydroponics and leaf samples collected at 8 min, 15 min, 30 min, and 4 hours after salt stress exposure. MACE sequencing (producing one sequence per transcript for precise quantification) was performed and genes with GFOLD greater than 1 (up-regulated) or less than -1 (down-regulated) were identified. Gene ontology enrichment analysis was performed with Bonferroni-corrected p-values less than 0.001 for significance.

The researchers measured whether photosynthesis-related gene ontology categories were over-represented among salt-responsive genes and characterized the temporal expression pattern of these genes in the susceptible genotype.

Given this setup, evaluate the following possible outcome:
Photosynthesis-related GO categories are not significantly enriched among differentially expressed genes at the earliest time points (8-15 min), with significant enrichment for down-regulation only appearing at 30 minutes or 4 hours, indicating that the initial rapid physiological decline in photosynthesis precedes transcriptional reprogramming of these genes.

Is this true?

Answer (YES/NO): NO